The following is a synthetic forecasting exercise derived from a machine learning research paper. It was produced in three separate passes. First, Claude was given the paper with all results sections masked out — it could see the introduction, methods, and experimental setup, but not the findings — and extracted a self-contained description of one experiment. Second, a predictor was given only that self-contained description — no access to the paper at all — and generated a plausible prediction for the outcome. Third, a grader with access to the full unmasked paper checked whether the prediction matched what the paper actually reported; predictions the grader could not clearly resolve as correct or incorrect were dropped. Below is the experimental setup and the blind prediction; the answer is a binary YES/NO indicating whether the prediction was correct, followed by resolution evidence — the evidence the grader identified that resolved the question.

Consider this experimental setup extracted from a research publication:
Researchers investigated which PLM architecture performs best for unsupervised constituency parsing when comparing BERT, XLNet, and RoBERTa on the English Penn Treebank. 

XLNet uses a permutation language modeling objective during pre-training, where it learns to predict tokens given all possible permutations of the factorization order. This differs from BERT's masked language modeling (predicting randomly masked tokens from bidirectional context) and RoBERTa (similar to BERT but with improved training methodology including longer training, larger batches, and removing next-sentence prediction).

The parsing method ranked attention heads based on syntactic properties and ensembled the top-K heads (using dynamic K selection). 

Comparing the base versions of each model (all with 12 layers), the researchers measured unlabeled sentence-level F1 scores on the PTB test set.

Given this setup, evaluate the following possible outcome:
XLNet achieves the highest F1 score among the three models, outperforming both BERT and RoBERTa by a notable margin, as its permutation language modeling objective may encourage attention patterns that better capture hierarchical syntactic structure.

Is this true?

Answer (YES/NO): NO